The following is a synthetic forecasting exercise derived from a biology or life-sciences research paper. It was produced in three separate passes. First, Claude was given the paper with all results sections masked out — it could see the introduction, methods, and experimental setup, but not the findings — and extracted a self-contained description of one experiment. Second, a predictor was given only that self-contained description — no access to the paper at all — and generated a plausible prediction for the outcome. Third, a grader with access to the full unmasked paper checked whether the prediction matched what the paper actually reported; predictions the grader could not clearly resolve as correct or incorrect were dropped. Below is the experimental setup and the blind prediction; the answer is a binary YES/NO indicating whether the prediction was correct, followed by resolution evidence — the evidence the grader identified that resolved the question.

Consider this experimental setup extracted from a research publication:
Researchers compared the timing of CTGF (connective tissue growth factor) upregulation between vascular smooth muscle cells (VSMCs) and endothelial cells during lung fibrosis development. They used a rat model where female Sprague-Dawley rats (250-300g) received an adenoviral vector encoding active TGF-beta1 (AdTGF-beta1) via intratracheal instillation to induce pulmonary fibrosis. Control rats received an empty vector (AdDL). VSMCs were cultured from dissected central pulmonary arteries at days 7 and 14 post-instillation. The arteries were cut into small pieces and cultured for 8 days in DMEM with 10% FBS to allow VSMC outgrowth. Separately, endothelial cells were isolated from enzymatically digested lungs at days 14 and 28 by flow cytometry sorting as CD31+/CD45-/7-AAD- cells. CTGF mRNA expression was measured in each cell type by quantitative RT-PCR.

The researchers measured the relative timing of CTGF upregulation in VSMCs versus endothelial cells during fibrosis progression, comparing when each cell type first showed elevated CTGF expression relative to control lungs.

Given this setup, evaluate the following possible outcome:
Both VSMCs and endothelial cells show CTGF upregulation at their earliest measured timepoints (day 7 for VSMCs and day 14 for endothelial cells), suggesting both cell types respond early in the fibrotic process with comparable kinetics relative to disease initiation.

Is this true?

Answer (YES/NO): NO